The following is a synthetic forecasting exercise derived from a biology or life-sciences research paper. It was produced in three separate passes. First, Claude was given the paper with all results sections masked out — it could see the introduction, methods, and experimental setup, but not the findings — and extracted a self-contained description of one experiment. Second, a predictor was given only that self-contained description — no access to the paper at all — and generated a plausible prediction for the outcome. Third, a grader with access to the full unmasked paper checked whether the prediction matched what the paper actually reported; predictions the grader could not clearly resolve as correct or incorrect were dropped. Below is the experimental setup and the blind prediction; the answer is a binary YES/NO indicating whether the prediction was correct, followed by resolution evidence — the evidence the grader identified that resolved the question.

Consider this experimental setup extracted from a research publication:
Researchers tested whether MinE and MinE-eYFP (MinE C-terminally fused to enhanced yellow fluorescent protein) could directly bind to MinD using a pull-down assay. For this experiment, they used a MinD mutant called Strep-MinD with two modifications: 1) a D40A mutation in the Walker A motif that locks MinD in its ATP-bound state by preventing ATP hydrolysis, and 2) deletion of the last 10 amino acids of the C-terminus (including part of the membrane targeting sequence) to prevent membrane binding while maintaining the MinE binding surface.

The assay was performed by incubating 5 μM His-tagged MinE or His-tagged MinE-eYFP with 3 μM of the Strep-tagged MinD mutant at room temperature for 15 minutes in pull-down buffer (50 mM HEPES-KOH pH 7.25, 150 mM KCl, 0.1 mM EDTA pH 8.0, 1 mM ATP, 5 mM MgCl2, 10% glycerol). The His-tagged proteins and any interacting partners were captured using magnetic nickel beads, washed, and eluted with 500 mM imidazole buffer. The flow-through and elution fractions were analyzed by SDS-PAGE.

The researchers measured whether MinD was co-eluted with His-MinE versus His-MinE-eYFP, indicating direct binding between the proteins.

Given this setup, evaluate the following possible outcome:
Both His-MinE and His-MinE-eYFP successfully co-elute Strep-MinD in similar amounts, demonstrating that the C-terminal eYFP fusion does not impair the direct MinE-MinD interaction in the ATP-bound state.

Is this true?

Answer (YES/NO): NO